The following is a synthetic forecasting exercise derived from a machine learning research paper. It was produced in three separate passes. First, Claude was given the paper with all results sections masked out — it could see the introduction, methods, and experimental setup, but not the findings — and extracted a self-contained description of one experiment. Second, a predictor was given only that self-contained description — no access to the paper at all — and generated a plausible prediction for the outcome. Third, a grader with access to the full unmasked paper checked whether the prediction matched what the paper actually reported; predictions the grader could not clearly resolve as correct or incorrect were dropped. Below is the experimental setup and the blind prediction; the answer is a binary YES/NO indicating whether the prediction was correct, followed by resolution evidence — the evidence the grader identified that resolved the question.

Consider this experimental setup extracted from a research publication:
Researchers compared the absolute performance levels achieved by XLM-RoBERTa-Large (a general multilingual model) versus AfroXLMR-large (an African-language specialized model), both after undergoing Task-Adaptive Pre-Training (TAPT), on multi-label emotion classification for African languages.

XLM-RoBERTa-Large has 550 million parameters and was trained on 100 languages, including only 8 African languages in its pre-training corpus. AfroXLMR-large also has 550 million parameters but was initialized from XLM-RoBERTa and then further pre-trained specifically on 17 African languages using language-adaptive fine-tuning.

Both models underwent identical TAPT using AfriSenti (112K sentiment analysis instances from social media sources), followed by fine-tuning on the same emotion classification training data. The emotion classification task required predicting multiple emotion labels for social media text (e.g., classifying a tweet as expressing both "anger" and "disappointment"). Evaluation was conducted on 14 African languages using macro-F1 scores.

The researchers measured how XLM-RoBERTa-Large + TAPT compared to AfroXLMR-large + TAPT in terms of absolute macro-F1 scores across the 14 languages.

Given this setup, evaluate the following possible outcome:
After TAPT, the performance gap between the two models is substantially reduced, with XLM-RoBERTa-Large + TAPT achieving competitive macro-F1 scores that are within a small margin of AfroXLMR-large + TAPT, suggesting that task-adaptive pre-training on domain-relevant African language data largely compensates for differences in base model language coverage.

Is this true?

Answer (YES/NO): NO